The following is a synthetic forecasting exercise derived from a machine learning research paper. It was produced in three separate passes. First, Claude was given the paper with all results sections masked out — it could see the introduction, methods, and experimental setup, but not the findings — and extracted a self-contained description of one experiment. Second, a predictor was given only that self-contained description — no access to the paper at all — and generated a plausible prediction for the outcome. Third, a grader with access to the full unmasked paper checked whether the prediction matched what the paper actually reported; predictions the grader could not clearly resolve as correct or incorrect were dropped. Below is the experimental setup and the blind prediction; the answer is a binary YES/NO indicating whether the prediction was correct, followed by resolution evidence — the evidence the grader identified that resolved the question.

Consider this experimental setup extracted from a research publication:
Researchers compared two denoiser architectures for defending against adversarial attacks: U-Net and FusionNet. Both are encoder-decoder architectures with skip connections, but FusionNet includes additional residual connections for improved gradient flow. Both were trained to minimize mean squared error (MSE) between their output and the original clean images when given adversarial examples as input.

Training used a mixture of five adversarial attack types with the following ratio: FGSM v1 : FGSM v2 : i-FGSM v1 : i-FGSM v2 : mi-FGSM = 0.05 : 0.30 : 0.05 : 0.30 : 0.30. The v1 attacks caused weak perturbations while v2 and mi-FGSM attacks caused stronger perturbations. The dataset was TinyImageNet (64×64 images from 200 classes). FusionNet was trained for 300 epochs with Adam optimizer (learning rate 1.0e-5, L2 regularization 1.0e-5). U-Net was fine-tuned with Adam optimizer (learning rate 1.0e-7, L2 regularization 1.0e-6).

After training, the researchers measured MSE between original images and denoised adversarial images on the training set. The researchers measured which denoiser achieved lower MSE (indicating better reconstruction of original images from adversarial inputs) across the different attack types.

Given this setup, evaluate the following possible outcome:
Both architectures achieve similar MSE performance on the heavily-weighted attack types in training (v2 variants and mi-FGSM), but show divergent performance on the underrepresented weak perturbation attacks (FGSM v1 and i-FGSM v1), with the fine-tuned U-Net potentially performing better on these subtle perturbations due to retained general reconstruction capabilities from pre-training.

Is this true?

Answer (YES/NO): NO